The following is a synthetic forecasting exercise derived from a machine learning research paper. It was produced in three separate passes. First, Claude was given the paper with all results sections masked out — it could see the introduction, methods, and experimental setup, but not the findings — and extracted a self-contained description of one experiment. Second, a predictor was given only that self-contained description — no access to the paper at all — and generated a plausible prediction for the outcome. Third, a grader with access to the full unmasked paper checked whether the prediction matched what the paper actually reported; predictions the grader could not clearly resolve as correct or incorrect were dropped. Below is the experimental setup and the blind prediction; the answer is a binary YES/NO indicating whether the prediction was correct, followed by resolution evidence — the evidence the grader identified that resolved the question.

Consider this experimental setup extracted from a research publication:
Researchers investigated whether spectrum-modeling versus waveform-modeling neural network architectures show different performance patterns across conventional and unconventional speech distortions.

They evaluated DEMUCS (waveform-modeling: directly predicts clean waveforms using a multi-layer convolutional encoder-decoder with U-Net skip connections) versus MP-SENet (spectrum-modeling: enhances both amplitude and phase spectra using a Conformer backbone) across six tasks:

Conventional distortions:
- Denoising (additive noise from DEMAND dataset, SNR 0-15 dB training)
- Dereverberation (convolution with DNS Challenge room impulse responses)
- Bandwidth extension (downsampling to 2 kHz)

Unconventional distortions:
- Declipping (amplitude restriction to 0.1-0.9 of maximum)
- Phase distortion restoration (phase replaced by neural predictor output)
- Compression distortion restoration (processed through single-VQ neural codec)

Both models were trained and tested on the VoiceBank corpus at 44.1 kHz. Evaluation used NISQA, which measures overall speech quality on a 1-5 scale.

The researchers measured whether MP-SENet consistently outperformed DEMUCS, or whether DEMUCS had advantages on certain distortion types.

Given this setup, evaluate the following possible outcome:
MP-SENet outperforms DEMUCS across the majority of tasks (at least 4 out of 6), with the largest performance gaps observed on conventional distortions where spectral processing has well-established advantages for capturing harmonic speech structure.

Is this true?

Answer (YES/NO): YES